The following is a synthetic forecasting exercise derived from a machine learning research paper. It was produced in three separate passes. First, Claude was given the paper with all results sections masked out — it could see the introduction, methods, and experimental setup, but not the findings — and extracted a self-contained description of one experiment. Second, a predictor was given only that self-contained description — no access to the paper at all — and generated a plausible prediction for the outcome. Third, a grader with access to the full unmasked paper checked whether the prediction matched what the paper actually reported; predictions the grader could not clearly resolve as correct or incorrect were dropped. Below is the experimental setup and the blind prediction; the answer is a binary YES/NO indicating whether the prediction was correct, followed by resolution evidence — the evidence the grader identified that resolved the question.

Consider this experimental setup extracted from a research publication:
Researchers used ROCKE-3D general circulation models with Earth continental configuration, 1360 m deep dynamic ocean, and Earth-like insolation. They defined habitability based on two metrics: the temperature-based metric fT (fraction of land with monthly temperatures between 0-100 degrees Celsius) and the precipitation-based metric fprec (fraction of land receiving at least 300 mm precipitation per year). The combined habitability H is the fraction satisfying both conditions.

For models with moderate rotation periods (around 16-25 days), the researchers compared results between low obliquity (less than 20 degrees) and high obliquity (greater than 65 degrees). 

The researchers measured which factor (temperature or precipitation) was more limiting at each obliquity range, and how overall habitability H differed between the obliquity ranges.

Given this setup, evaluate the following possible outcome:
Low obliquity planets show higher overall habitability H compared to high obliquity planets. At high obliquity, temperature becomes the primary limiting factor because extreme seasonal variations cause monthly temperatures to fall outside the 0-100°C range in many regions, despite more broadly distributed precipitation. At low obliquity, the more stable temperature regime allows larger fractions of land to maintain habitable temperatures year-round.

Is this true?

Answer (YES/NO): YES